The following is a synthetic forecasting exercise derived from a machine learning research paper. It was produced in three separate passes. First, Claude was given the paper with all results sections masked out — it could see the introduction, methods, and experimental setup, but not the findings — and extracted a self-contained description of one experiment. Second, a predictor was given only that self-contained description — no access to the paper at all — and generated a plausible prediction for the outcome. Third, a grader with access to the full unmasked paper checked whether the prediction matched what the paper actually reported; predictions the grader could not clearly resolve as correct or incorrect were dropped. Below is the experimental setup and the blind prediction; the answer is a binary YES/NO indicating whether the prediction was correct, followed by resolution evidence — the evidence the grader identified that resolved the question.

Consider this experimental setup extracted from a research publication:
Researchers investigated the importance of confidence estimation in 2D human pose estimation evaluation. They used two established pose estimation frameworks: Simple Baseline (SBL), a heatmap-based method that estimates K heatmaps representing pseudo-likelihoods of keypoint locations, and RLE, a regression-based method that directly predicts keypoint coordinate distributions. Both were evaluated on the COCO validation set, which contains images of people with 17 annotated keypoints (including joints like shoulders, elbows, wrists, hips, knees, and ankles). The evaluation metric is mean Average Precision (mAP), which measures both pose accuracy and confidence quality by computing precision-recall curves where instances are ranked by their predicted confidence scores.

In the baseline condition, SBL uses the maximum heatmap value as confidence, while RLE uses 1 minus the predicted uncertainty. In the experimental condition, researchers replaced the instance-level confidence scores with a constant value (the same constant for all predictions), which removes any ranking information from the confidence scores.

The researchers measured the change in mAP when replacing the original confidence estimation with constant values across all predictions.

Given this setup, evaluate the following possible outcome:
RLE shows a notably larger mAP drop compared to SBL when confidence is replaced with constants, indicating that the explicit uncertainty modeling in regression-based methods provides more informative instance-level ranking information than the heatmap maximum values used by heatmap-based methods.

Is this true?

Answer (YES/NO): NO